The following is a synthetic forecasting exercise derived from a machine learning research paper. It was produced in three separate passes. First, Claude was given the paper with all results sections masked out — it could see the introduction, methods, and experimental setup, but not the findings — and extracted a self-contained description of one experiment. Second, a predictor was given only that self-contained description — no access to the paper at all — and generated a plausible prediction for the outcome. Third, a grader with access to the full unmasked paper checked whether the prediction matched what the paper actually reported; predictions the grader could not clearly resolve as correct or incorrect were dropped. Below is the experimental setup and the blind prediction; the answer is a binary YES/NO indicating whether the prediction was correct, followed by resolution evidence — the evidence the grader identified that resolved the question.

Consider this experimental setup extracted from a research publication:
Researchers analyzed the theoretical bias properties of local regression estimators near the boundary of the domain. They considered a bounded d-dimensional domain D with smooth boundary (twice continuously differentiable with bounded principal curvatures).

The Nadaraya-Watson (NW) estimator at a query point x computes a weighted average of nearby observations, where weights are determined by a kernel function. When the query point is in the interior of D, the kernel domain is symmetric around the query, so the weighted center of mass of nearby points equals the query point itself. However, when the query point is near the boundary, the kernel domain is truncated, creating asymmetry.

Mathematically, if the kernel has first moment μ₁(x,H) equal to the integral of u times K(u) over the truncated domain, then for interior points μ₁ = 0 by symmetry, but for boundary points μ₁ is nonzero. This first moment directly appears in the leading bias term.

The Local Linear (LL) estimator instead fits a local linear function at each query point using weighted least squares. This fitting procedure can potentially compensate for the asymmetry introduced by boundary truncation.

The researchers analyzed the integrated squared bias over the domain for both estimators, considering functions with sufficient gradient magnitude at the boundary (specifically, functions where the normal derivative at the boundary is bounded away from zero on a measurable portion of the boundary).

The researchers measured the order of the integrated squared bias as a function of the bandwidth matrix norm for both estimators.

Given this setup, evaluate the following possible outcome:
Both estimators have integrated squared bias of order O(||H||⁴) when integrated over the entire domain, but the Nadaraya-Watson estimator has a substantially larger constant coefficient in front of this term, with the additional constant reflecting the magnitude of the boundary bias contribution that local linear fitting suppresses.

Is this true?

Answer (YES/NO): NO